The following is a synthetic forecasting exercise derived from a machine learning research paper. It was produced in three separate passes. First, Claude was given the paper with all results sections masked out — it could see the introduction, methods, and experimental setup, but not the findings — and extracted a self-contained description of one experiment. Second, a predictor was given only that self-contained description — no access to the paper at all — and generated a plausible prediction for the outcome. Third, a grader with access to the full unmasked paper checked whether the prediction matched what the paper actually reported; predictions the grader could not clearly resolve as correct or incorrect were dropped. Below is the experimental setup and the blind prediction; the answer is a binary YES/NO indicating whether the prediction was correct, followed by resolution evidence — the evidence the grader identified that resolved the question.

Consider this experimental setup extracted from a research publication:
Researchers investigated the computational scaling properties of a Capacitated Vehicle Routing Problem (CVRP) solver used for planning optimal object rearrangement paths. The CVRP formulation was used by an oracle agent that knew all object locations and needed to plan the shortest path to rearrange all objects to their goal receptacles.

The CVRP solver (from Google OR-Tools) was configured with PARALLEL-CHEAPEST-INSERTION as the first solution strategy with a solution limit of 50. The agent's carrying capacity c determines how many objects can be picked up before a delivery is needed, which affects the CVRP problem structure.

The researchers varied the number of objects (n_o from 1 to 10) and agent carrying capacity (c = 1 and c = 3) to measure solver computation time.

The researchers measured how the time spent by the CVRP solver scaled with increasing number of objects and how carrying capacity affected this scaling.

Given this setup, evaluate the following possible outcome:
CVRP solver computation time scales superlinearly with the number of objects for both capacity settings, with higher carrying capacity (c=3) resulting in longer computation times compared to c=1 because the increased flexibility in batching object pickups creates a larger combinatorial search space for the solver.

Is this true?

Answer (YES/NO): YES